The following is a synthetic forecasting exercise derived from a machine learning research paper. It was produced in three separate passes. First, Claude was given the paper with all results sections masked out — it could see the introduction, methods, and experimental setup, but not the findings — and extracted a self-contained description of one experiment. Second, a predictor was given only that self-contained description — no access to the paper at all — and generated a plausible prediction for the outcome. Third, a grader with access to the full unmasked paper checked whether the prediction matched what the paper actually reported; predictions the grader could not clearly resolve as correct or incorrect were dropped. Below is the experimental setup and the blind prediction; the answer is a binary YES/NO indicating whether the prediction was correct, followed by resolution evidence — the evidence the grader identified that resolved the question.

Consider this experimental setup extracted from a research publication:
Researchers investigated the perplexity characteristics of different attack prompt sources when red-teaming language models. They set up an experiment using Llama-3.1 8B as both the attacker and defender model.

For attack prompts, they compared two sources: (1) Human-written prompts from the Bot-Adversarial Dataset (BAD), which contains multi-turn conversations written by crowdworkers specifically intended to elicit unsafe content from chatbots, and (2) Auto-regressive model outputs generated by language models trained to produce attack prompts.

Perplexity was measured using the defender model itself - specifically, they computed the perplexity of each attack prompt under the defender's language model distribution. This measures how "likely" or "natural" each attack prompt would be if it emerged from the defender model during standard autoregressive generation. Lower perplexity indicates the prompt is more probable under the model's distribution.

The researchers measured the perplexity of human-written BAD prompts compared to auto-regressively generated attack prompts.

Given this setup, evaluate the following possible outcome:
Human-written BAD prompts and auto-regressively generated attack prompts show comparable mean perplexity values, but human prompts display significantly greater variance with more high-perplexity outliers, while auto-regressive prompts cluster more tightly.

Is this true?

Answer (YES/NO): NO